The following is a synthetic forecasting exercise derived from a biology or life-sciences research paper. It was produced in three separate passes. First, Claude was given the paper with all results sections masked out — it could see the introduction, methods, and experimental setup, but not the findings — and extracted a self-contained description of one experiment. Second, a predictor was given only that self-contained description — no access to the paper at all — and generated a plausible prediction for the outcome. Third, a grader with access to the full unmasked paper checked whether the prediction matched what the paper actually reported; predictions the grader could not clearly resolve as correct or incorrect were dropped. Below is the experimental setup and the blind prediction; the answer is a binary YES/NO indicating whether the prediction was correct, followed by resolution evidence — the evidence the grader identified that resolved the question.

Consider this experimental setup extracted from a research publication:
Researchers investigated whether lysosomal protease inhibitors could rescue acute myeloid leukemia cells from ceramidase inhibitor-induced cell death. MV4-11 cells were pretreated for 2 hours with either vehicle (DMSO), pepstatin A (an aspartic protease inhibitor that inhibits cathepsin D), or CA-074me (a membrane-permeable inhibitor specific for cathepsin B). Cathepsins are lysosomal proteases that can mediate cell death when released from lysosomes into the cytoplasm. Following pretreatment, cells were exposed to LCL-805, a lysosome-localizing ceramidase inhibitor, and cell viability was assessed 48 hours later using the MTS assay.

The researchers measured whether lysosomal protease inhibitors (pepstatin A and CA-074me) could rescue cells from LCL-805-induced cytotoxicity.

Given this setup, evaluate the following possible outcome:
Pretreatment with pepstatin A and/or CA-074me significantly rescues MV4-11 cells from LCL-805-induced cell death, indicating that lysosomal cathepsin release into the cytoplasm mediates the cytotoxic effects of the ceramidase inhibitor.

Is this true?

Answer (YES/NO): NO